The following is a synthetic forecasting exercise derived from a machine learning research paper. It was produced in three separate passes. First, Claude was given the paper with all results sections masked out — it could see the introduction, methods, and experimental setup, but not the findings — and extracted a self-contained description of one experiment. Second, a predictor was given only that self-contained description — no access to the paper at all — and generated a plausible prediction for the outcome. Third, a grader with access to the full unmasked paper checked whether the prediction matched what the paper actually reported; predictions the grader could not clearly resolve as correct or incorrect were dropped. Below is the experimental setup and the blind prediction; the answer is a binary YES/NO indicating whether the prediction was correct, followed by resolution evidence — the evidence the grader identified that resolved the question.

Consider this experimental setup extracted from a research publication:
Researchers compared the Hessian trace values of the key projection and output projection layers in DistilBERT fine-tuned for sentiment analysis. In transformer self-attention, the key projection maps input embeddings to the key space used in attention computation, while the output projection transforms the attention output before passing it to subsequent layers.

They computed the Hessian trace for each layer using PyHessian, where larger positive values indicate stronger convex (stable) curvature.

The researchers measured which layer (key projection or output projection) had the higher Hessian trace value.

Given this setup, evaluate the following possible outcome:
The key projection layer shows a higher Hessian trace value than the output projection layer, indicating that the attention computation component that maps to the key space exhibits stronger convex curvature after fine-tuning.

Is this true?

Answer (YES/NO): YES